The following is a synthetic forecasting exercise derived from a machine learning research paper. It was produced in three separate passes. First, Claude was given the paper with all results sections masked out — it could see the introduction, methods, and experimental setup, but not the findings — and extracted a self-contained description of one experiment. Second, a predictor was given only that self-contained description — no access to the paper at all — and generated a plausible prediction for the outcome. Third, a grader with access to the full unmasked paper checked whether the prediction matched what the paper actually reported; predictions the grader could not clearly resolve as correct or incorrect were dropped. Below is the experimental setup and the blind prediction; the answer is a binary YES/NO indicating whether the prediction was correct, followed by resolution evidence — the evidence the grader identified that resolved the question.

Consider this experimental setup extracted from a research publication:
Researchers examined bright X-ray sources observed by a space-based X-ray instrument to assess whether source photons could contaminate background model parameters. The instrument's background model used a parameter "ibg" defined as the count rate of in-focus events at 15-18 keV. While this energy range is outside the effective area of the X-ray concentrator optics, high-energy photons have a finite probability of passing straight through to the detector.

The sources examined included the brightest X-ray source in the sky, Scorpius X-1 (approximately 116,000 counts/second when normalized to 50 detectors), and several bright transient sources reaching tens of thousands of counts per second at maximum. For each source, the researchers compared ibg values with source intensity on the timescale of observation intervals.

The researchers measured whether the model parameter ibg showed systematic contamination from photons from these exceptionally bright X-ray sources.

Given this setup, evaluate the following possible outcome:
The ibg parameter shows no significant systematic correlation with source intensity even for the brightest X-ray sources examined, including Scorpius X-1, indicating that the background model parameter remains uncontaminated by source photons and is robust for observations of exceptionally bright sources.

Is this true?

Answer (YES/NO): YES